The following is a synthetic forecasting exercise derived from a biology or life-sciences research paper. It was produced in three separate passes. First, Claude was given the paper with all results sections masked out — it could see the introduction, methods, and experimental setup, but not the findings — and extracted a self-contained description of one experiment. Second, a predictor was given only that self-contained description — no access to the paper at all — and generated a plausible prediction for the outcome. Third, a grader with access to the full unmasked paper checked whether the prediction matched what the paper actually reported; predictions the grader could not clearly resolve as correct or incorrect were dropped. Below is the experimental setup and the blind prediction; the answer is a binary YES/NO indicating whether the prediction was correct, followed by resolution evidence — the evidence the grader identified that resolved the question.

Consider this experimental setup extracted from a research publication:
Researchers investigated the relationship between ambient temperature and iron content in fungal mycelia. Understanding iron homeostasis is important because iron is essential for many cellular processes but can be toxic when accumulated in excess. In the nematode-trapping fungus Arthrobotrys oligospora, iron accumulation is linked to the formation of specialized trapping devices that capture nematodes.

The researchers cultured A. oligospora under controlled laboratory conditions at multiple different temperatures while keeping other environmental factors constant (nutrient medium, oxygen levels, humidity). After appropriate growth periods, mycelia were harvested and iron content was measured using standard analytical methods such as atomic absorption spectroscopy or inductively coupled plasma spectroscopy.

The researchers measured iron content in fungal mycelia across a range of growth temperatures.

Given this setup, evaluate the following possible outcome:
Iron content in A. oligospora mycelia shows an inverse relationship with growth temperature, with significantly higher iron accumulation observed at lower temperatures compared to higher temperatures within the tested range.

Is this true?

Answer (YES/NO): YES